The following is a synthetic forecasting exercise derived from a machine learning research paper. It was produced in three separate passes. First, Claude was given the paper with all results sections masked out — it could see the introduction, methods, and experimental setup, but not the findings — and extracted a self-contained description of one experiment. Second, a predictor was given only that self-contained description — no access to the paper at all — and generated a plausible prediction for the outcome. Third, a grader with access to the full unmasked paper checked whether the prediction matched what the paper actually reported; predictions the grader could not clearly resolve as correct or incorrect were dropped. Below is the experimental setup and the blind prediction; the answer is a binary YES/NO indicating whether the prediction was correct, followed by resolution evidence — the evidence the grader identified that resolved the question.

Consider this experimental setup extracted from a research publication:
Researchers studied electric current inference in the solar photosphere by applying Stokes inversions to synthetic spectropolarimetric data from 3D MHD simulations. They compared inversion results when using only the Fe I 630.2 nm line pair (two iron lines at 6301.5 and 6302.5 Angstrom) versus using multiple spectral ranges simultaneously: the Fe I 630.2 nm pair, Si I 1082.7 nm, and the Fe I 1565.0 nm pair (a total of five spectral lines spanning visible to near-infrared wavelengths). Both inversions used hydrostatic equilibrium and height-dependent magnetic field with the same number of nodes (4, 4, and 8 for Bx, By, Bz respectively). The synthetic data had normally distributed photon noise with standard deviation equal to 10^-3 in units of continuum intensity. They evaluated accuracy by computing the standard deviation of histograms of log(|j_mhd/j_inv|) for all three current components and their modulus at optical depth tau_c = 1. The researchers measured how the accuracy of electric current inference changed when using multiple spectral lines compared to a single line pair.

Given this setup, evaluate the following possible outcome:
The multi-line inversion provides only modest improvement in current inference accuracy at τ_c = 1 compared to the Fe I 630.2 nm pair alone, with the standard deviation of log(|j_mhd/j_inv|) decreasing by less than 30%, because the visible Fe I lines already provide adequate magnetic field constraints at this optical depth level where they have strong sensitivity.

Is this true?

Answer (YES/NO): YES